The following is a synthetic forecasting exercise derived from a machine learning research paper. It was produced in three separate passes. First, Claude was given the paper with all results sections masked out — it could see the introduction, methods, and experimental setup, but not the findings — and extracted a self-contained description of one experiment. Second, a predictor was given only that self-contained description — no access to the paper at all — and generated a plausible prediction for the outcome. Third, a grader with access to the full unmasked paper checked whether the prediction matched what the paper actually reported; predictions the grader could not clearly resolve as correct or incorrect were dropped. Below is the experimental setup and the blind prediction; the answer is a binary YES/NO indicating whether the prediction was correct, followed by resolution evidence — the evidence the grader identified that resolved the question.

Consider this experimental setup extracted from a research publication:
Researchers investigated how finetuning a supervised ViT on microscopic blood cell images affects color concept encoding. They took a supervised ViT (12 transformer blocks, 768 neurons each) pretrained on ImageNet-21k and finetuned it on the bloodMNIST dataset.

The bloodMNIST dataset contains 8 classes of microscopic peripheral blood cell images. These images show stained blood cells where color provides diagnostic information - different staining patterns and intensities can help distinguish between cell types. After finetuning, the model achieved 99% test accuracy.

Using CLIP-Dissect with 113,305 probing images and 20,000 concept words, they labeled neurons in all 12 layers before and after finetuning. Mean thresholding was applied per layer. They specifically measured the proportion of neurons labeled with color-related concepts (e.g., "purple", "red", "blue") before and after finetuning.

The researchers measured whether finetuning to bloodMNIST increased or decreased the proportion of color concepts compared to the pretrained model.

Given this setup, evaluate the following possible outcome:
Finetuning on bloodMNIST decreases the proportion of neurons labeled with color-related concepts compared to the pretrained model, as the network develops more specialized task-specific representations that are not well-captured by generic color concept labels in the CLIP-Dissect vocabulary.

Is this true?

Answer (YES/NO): NO